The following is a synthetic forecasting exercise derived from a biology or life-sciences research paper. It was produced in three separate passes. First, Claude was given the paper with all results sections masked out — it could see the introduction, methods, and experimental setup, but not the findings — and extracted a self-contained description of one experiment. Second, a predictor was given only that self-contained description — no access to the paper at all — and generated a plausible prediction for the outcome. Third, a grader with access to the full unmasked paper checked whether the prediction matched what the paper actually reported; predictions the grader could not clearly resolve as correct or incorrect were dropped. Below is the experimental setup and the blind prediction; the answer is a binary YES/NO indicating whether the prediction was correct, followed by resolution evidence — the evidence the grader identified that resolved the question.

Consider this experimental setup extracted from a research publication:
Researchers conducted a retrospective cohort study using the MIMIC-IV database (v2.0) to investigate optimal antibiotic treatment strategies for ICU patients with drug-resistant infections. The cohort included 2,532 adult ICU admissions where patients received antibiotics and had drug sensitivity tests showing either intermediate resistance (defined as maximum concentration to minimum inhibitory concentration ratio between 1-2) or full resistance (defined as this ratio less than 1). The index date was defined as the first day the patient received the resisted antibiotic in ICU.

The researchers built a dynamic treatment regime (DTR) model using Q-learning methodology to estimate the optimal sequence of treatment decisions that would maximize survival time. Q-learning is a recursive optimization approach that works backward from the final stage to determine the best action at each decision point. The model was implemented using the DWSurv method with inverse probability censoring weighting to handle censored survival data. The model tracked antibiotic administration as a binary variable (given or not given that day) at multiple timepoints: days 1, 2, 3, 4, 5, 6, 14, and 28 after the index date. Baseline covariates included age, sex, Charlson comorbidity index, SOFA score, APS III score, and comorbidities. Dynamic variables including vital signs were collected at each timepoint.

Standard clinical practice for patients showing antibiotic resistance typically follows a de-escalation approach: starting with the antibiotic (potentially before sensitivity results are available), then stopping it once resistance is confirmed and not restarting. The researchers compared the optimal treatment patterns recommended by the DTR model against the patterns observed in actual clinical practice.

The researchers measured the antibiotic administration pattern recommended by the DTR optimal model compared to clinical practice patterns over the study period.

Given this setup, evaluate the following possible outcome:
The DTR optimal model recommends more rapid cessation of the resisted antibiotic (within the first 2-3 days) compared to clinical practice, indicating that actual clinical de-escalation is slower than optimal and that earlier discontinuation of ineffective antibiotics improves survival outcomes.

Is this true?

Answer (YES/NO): NO